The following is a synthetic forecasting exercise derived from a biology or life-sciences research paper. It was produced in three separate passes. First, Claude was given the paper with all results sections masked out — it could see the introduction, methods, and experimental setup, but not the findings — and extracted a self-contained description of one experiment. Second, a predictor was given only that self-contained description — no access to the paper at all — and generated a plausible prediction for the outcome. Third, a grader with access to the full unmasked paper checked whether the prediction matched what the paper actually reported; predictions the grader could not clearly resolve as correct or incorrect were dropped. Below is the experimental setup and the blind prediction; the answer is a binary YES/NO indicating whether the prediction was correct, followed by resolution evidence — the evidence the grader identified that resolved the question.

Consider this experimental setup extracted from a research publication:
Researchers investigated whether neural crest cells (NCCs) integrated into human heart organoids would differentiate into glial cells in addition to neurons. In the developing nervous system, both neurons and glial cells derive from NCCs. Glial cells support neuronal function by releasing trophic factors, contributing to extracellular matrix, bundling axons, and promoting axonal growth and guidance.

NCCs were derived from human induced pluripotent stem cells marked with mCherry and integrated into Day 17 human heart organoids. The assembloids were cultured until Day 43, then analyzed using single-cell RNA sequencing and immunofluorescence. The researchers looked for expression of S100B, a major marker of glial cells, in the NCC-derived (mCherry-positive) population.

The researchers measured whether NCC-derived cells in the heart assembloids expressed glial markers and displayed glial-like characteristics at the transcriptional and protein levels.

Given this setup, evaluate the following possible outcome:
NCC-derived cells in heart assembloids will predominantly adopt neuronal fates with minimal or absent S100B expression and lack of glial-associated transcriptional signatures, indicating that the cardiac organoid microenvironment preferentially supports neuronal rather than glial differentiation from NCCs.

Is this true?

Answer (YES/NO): NO